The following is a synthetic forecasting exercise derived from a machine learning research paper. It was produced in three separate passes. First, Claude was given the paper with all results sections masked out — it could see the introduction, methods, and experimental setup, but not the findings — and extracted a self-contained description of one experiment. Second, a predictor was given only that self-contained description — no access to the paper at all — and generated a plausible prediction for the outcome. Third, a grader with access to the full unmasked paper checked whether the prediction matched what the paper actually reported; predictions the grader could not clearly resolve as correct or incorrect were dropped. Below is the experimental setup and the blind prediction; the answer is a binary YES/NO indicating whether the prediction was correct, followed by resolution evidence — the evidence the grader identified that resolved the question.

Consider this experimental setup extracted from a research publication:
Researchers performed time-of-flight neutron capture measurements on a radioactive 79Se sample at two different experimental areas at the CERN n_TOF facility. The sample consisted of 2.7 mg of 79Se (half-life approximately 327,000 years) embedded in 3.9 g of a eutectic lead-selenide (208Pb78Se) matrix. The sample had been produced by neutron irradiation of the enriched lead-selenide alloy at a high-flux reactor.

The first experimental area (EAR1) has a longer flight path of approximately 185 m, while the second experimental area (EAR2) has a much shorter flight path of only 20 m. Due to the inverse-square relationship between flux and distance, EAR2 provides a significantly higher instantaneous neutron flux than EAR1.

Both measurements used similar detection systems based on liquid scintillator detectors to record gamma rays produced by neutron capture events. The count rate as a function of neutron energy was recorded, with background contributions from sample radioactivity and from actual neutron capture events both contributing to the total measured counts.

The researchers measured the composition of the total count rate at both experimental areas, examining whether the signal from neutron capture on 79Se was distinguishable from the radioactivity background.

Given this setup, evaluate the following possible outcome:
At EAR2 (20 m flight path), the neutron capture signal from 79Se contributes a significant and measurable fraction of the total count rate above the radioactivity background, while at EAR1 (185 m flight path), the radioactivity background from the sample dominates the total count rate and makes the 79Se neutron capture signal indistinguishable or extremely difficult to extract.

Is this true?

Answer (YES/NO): YES